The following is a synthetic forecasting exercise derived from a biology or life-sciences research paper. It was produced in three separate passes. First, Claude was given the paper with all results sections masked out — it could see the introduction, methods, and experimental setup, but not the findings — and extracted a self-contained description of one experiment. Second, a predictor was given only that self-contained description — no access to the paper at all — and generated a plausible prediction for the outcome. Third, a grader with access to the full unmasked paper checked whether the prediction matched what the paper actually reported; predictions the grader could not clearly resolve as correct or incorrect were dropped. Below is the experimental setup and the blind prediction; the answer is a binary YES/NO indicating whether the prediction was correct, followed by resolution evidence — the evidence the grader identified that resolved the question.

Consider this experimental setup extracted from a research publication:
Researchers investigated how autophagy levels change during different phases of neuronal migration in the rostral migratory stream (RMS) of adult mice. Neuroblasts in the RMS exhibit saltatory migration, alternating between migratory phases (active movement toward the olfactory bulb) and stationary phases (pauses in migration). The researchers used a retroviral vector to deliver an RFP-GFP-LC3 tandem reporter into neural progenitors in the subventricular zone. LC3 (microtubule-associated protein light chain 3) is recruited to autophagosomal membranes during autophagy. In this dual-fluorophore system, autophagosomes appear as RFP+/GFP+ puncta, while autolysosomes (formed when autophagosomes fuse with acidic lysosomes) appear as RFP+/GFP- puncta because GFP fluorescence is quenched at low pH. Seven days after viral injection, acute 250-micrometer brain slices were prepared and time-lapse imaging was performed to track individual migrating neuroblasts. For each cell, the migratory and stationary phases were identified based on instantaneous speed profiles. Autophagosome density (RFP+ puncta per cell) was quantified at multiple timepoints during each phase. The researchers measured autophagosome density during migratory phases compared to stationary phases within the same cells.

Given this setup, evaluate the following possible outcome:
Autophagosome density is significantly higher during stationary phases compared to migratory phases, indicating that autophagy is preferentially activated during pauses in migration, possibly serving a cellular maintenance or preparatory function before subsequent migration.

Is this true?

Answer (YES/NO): YES